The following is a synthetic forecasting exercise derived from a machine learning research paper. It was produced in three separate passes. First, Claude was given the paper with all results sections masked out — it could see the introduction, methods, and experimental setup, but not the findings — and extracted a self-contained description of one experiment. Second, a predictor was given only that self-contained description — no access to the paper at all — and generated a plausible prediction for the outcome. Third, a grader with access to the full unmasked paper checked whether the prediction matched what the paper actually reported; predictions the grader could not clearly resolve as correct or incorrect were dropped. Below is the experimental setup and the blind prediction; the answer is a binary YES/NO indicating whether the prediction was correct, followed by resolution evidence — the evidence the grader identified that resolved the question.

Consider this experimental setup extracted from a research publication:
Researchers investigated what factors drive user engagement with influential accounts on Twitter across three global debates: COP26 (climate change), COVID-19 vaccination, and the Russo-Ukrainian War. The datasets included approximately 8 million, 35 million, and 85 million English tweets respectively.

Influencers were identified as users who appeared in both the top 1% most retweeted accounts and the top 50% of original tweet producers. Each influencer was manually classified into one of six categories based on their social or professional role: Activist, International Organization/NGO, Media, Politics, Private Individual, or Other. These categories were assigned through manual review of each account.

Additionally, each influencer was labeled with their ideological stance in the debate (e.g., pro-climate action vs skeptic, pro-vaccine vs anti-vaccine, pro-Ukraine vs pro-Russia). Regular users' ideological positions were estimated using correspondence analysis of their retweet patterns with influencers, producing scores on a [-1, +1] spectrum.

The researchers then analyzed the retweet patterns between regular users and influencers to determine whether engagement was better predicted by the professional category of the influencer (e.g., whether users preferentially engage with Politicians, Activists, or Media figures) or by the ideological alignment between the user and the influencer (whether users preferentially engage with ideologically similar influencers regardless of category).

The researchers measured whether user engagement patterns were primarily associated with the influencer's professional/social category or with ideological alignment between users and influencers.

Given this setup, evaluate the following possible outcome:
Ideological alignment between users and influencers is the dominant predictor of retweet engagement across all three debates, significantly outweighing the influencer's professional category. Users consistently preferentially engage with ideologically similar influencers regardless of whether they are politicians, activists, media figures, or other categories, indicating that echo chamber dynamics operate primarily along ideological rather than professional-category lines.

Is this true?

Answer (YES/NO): YES